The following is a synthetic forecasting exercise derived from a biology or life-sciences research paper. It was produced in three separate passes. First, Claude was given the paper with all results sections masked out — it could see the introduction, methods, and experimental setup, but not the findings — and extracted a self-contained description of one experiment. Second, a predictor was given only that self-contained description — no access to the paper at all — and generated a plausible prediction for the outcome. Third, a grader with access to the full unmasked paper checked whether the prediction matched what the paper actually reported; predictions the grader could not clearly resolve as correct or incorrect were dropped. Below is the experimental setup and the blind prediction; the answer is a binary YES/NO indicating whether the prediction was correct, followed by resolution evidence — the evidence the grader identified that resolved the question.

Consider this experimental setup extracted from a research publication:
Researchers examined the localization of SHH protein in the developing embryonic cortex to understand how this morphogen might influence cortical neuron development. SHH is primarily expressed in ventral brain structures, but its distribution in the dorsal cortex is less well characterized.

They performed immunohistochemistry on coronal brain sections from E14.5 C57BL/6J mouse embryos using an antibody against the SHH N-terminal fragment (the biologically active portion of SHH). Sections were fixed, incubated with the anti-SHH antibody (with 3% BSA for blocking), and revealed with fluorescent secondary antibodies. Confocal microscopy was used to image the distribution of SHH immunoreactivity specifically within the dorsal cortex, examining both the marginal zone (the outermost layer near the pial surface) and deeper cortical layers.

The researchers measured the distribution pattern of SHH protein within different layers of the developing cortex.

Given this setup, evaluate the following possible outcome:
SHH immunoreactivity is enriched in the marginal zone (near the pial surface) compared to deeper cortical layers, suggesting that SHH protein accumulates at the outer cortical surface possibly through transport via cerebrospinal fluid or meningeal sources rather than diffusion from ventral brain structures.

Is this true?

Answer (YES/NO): NO